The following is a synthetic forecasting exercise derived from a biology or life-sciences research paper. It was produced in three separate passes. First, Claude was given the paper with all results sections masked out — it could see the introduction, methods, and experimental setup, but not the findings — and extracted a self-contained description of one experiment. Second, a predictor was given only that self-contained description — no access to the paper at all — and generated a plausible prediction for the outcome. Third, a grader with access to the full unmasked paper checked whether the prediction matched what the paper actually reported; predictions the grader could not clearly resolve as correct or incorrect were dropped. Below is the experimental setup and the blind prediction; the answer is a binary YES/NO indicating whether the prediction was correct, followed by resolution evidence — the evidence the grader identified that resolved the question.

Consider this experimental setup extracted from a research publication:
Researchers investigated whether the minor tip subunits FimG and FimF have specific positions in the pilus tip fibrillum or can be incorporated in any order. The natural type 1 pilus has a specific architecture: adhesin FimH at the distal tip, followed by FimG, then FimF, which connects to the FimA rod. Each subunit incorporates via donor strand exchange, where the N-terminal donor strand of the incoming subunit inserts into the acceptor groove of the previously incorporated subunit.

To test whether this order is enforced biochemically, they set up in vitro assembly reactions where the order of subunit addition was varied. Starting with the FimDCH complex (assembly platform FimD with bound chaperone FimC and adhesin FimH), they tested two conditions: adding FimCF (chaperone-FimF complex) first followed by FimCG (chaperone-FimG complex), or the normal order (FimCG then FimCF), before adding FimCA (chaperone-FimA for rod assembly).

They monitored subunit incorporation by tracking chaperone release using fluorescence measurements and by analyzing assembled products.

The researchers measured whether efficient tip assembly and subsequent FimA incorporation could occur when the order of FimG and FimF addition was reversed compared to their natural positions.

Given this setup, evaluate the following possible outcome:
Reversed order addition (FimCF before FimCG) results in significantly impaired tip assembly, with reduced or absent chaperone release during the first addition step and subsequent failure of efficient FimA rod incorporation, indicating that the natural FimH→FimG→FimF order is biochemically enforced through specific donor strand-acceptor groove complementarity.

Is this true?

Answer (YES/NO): NO